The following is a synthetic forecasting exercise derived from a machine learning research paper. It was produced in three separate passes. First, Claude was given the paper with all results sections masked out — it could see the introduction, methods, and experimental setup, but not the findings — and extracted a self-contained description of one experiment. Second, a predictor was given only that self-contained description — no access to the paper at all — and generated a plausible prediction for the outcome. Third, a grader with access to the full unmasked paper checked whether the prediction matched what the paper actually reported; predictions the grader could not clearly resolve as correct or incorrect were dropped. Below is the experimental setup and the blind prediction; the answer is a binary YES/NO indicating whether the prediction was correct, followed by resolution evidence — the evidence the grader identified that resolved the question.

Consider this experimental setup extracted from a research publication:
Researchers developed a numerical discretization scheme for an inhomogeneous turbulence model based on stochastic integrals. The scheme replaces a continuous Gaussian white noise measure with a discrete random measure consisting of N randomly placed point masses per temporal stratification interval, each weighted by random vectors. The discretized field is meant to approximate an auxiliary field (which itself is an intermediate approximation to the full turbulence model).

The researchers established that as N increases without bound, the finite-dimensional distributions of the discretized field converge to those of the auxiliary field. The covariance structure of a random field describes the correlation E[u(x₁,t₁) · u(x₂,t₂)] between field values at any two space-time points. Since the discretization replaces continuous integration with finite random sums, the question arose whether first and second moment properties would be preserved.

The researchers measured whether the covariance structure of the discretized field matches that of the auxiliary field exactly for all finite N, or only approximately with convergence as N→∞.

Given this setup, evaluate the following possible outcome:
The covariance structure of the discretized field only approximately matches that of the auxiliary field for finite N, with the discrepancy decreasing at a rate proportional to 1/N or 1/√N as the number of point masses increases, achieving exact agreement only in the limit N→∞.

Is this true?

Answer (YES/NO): NO